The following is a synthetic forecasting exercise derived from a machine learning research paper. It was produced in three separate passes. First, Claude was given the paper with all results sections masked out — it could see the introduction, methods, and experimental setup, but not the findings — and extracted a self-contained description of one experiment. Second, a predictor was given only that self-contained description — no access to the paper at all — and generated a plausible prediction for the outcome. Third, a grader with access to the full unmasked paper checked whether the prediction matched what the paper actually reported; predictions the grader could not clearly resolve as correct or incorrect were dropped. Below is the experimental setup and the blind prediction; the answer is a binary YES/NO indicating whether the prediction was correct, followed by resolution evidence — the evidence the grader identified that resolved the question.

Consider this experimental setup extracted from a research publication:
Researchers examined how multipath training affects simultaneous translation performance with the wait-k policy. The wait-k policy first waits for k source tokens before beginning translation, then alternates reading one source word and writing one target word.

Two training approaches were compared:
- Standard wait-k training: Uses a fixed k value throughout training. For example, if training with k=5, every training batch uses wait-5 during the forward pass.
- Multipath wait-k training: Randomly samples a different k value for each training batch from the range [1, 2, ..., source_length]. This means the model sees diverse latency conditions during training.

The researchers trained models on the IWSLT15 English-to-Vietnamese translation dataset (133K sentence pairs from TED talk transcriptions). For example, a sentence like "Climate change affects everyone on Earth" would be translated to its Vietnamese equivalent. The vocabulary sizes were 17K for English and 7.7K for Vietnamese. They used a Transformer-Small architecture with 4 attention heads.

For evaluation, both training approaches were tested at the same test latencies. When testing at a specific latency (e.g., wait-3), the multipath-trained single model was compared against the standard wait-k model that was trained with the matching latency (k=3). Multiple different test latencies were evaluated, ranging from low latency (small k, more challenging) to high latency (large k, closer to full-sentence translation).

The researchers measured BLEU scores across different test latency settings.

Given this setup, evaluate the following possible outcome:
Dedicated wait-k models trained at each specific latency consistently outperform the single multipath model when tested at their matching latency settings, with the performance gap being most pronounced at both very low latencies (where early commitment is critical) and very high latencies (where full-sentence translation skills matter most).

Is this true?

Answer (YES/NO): NO